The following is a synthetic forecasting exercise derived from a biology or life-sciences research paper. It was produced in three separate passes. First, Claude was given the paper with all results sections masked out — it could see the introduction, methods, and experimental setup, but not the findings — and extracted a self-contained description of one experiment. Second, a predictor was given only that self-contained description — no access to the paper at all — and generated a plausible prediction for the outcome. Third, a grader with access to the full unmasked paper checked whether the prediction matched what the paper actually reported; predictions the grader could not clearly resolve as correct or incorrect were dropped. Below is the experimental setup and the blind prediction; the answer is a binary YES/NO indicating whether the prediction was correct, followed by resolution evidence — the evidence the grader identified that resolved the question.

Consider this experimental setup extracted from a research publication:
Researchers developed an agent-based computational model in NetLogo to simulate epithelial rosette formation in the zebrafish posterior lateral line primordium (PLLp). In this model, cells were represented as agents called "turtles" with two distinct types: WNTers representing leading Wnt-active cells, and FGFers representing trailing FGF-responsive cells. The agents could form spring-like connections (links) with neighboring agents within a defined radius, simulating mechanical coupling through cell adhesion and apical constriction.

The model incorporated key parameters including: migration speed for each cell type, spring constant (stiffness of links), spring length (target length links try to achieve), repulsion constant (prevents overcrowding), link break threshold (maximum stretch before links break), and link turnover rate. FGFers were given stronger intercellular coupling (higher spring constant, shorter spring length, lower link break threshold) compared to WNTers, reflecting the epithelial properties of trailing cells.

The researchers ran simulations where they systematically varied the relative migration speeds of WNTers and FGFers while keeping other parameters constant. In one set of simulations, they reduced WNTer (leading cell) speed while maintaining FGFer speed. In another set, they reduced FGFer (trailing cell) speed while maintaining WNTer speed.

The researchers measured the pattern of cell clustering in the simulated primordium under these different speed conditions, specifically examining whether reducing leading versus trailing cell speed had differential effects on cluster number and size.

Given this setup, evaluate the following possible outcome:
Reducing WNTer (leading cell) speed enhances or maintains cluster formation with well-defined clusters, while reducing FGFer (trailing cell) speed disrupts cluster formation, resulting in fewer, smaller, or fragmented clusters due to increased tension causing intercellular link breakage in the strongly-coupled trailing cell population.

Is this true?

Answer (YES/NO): NO